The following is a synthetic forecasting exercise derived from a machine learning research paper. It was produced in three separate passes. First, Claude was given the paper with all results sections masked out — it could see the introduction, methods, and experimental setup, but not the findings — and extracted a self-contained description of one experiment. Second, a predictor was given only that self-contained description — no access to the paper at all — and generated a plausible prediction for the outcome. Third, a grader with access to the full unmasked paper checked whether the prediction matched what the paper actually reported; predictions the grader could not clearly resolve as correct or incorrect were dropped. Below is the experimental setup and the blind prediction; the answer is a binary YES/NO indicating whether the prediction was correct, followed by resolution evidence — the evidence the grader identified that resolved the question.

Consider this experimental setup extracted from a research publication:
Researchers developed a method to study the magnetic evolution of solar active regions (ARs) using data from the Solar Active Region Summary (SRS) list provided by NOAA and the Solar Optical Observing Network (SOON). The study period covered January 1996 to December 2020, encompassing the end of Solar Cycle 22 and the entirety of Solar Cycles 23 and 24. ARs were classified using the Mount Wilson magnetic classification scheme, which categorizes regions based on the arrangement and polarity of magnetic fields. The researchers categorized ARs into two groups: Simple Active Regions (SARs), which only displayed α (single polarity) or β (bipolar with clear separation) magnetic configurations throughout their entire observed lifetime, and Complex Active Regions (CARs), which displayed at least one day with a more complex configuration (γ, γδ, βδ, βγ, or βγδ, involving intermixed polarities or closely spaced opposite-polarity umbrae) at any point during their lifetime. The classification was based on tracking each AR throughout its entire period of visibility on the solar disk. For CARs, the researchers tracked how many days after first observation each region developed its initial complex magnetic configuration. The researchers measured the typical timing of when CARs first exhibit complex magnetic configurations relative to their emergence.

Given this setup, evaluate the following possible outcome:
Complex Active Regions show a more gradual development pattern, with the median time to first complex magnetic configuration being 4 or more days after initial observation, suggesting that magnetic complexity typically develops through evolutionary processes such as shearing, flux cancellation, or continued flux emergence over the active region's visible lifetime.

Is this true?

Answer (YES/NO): NO